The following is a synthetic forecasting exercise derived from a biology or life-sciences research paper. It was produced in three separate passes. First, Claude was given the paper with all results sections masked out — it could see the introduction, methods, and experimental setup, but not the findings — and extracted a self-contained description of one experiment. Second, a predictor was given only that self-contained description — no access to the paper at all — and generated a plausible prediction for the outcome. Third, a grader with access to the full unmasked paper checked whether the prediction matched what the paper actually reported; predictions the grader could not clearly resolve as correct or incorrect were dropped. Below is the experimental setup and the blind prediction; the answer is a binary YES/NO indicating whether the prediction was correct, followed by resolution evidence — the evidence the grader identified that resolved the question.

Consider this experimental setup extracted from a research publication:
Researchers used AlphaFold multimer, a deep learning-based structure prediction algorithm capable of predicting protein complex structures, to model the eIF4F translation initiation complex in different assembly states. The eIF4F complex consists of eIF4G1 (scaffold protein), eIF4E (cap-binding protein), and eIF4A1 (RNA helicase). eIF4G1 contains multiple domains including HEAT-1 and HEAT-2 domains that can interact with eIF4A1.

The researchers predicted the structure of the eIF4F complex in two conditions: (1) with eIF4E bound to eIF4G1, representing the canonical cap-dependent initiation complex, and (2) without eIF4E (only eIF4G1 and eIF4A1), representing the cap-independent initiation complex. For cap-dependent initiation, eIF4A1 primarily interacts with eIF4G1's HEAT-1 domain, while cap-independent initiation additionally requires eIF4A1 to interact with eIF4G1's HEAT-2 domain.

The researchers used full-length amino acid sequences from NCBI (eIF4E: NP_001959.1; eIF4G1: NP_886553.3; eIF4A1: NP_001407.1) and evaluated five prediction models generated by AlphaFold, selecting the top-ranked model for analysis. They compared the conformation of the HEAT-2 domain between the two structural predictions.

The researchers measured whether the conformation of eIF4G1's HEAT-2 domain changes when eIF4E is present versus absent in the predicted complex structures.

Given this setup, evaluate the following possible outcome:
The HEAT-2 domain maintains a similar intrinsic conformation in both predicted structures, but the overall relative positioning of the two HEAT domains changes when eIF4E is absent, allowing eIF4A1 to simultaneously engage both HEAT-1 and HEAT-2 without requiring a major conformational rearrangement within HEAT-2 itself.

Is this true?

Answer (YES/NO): NO